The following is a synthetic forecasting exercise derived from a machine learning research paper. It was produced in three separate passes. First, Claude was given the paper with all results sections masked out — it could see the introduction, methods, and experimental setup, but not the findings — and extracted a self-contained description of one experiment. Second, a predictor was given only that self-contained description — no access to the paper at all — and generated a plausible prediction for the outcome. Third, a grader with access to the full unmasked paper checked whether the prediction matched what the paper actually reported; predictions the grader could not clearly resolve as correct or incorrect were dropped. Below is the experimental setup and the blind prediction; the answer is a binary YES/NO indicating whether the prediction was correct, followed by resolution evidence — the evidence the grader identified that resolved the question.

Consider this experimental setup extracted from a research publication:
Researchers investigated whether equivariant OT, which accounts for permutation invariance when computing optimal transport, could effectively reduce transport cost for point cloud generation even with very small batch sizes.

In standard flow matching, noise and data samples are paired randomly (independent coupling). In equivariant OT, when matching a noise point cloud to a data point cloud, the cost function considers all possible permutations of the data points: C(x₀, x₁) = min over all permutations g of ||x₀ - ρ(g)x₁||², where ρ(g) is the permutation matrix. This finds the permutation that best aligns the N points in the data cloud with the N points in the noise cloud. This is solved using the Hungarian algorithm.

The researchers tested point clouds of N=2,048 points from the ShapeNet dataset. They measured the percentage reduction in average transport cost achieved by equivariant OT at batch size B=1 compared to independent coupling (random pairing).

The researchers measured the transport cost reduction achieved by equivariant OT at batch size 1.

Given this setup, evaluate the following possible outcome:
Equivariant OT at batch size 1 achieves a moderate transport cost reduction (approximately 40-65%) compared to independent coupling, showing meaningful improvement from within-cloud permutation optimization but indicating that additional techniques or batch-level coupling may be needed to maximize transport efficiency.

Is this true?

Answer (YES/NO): YES